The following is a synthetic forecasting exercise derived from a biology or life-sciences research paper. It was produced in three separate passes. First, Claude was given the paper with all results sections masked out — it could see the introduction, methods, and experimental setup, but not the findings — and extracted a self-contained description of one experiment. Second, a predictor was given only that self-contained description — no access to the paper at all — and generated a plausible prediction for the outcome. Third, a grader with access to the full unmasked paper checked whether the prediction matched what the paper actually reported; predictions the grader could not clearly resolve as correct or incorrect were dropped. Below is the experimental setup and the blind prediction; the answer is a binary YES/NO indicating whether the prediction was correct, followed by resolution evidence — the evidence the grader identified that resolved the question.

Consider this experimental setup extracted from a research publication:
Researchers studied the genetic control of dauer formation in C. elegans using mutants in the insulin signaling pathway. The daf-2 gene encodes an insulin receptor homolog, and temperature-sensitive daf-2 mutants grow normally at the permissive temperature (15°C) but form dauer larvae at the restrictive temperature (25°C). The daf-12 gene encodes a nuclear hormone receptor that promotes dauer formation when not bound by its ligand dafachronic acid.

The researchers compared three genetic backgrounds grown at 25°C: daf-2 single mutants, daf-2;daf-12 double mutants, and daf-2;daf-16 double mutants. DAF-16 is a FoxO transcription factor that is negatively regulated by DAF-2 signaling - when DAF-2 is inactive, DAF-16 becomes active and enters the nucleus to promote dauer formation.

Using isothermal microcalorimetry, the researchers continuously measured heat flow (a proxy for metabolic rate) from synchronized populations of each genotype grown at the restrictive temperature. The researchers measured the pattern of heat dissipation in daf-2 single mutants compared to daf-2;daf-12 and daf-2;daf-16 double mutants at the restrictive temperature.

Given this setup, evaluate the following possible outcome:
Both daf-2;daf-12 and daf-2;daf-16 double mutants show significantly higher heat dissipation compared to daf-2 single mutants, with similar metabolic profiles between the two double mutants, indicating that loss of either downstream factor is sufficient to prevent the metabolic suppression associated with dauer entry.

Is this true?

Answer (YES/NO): NO